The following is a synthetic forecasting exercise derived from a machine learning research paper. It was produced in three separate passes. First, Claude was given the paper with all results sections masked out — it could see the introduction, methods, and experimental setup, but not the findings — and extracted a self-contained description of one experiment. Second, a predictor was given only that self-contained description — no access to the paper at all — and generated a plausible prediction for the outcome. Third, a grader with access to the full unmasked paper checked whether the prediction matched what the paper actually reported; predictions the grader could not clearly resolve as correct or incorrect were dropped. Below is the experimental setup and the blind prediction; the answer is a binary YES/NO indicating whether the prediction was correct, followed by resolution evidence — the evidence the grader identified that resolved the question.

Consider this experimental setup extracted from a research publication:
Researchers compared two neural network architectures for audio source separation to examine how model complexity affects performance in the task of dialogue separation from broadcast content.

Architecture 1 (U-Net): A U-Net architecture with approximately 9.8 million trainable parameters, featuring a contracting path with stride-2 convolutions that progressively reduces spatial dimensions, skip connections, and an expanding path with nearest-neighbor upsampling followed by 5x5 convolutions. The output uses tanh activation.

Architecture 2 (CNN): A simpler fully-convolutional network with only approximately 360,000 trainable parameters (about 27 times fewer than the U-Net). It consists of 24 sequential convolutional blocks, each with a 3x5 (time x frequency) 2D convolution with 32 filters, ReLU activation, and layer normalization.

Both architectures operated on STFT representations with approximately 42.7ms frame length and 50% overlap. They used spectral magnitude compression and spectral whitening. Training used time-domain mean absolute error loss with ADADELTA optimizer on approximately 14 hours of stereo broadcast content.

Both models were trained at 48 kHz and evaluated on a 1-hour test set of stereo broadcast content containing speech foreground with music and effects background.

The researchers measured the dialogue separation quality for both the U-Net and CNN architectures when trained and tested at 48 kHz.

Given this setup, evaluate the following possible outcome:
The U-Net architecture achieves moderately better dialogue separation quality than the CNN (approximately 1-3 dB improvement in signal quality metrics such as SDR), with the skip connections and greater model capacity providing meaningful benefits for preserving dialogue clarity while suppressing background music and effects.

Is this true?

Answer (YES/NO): NO